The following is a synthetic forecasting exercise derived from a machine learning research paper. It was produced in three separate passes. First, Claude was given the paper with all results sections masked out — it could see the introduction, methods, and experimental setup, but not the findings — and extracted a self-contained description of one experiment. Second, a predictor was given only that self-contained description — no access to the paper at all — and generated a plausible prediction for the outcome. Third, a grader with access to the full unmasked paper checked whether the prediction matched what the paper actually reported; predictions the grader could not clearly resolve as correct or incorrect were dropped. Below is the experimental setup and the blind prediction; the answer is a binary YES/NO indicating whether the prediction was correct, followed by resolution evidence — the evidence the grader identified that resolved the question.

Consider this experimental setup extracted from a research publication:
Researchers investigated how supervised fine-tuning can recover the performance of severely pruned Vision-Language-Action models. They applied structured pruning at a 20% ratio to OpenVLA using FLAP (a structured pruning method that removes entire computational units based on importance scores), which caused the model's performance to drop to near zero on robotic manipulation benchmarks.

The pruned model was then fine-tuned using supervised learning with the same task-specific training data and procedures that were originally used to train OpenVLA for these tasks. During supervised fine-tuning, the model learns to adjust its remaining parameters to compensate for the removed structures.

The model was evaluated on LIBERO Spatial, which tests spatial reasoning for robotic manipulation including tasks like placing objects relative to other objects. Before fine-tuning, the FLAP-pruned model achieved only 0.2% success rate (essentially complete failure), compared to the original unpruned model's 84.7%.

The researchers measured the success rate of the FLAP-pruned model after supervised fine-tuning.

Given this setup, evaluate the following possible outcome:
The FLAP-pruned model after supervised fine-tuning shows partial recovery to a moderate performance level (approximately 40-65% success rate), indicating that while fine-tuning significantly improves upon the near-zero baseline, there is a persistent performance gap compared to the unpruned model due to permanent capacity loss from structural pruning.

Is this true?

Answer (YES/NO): NO